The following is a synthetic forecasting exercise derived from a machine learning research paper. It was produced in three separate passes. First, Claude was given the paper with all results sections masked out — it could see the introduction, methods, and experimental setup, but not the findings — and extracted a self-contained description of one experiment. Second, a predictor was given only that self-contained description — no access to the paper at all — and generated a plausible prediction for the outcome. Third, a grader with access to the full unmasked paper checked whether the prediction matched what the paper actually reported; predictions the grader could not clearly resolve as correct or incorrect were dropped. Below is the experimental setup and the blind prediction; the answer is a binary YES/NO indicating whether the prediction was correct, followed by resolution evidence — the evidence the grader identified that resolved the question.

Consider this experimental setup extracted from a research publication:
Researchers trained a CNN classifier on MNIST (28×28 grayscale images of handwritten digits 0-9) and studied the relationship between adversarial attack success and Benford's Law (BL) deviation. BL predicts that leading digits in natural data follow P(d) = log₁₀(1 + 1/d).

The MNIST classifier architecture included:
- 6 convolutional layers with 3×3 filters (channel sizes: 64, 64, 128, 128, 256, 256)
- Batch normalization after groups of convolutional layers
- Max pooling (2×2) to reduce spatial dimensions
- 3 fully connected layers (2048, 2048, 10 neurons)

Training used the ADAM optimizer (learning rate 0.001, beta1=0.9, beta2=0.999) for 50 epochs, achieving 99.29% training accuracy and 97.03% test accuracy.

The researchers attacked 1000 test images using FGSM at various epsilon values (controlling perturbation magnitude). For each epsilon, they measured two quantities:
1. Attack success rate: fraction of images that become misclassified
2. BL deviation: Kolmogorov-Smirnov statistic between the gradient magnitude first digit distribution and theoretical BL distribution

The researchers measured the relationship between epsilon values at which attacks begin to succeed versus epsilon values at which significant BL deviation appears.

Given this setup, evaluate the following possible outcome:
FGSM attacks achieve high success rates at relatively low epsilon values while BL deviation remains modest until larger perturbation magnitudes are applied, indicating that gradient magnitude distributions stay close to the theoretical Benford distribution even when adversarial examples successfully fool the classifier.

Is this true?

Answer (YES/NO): NO